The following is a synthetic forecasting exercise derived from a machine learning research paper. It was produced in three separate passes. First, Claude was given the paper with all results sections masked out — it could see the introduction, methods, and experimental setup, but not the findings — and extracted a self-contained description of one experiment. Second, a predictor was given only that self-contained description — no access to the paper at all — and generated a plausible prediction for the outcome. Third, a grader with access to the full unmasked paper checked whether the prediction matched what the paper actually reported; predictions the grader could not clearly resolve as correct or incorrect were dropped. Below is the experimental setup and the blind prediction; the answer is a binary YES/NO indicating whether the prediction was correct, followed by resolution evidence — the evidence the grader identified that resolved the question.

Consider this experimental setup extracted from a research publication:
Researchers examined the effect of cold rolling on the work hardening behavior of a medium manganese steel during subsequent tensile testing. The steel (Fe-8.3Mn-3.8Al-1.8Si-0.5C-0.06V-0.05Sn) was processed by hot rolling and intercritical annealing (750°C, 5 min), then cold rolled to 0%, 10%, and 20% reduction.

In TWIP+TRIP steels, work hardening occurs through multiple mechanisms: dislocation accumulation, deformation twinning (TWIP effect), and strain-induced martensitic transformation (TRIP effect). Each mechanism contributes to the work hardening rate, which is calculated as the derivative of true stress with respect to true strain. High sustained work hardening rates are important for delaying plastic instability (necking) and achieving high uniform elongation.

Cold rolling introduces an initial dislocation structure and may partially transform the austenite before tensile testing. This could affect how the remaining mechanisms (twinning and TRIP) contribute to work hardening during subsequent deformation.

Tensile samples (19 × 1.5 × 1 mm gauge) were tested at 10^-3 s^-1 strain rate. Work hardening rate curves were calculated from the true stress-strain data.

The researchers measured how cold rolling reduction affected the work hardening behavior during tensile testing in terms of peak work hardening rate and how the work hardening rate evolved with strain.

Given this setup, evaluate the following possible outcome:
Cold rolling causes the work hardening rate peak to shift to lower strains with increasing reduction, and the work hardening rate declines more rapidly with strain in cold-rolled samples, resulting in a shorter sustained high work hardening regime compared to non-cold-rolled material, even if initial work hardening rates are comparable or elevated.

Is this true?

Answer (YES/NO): NO